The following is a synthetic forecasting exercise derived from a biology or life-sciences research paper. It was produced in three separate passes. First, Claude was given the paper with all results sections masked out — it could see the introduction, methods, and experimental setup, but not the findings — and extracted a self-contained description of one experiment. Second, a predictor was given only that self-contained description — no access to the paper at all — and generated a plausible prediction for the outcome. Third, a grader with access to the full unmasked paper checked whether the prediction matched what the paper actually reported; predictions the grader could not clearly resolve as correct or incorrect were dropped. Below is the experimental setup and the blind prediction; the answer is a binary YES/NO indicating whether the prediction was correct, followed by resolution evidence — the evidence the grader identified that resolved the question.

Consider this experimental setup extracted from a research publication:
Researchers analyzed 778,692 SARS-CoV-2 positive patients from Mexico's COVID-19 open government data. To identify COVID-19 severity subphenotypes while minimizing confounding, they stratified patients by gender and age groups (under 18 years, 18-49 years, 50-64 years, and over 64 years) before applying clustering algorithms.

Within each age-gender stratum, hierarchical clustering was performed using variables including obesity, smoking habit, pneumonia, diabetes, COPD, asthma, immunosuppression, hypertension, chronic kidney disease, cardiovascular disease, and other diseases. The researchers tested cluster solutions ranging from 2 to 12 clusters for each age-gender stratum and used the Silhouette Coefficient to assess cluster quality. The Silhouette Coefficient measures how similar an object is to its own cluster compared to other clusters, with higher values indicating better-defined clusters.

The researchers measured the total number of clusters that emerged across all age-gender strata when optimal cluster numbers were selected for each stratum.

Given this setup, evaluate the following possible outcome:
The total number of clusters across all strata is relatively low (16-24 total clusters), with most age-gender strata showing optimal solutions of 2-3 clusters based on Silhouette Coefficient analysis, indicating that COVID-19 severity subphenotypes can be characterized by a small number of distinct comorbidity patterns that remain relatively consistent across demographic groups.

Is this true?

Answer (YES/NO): NO